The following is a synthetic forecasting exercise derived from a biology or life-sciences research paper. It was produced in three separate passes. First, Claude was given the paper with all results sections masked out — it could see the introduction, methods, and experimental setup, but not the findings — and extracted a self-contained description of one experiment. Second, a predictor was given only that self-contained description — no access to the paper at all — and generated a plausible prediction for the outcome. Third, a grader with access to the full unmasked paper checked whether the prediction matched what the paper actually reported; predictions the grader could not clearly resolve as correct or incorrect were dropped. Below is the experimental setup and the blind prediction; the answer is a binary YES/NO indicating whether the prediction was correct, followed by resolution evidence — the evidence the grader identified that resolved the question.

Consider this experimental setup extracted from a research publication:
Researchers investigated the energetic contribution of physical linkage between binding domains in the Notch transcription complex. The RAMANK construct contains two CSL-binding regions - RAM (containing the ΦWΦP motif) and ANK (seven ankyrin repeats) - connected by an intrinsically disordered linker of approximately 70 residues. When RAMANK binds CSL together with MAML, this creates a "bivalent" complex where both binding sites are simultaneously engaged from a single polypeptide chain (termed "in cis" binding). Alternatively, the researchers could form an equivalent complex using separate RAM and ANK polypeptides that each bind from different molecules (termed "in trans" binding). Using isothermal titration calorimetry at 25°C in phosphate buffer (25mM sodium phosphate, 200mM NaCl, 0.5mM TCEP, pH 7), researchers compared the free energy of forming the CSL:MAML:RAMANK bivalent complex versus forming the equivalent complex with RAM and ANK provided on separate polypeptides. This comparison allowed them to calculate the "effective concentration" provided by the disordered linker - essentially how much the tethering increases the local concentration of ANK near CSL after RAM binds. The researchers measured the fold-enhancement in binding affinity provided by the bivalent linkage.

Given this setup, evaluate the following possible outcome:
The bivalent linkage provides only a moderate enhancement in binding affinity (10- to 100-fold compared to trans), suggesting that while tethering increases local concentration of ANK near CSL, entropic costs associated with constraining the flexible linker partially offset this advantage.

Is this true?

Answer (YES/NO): NO